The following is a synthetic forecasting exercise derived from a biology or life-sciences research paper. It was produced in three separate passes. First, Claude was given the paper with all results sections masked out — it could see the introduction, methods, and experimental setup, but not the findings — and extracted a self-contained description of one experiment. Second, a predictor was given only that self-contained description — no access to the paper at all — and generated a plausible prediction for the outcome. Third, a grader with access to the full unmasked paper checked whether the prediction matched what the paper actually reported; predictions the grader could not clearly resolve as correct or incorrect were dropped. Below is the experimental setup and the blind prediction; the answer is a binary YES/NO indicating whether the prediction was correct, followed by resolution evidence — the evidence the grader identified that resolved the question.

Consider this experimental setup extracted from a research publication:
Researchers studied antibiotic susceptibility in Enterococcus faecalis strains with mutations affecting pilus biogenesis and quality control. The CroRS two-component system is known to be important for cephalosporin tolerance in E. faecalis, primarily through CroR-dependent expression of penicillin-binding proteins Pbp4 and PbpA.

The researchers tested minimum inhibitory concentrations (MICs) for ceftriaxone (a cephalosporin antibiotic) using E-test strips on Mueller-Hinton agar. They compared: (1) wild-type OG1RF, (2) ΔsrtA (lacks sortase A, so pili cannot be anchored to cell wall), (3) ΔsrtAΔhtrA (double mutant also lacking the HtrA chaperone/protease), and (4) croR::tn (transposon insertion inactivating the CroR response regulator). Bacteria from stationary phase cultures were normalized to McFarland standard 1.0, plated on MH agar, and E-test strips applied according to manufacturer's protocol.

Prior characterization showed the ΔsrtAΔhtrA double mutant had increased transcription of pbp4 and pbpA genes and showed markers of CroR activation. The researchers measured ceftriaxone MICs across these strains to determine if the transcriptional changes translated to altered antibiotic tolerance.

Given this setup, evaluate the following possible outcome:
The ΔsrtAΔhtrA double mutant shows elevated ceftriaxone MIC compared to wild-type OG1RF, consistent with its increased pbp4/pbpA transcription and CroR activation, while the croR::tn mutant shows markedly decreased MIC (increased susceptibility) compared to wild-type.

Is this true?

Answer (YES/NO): NO